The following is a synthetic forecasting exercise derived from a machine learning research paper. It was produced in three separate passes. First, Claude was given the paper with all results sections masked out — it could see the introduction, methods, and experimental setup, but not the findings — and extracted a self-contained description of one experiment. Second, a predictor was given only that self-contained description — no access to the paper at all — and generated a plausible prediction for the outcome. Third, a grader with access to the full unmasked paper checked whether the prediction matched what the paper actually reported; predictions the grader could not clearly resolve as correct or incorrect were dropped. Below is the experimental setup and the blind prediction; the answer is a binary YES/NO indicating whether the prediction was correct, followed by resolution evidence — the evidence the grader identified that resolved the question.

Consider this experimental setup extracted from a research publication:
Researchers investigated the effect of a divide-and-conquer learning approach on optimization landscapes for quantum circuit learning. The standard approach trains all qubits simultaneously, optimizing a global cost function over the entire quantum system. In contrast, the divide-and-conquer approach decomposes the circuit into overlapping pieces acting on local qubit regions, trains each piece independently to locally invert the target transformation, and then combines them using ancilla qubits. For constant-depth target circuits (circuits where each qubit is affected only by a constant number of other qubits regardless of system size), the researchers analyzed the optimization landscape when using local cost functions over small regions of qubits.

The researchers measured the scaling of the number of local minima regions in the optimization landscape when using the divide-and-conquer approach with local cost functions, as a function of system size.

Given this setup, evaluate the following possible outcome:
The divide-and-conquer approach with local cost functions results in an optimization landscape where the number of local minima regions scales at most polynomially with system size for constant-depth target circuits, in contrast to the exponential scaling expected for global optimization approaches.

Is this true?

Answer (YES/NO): YES